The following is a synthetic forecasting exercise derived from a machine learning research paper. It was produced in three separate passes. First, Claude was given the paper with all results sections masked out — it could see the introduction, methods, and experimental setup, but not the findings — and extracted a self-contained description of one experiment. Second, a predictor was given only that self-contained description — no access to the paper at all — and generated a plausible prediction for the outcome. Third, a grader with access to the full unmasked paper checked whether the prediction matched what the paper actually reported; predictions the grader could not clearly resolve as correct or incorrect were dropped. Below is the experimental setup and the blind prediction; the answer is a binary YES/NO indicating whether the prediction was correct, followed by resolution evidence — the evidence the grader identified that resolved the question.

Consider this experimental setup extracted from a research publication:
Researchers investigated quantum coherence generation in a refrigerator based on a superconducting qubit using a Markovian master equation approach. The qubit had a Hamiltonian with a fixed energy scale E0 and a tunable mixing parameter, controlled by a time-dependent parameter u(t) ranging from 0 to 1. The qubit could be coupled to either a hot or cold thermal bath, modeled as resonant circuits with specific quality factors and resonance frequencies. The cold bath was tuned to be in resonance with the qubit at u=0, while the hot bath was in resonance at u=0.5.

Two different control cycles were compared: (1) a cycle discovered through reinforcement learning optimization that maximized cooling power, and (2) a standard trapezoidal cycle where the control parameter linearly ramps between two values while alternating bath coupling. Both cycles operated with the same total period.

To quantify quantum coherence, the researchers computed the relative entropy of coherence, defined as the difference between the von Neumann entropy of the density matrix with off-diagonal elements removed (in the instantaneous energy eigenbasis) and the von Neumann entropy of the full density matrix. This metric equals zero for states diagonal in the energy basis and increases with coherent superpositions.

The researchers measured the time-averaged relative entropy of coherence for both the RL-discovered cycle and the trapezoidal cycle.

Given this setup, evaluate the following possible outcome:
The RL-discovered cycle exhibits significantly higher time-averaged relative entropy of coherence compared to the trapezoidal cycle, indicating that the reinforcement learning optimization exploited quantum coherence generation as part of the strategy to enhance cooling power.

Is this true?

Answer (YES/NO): NO